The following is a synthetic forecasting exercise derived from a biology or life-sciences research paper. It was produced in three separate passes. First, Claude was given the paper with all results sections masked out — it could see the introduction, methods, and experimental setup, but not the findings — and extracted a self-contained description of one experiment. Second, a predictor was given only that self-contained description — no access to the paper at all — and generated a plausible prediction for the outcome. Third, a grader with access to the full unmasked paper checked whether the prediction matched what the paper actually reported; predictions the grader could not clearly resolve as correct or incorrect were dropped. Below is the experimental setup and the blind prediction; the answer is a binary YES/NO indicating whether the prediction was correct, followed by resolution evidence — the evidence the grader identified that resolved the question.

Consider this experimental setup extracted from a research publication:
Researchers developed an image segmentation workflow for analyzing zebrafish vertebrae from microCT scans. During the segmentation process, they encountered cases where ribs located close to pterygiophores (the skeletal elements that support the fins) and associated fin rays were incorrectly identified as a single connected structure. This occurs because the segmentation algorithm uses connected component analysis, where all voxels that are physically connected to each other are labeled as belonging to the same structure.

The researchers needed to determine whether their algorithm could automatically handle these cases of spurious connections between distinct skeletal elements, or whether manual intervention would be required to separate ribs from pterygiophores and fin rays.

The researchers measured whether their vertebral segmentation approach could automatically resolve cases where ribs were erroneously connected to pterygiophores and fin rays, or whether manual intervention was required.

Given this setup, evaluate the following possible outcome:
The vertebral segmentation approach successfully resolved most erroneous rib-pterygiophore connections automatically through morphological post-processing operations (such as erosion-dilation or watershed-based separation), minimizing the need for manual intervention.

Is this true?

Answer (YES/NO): NO